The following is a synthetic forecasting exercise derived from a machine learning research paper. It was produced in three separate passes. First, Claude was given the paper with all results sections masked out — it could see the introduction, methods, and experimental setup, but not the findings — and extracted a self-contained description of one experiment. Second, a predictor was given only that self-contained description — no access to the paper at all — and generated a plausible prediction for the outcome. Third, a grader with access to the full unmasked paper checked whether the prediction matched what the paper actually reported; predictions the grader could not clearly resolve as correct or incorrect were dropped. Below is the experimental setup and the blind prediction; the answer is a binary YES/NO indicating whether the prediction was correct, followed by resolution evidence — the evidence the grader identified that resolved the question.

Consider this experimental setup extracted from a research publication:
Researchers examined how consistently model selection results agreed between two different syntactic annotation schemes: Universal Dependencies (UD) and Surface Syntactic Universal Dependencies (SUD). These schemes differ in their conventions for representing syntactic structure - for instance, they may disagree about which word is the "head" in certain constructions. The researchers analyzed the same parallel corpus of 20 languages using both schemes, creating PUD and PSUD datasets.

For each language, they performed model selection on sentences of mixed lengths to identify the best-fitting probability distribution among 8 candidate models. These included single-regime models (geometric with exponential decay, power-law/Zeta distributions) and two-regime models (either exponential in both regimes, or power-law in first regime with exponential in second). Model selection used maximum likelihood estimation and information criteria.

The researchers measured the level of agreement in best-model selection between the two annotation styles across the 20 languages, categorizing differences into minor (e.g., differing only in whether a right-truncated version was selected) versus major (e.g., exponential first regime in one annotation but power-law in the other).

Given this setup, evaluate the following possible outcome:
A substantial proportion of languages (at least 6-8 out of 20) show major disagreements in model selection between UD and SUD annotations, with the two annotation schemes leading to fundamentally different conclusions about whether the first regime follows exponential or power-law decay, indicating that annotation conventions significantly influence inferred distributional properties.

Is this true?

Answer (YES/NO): NO